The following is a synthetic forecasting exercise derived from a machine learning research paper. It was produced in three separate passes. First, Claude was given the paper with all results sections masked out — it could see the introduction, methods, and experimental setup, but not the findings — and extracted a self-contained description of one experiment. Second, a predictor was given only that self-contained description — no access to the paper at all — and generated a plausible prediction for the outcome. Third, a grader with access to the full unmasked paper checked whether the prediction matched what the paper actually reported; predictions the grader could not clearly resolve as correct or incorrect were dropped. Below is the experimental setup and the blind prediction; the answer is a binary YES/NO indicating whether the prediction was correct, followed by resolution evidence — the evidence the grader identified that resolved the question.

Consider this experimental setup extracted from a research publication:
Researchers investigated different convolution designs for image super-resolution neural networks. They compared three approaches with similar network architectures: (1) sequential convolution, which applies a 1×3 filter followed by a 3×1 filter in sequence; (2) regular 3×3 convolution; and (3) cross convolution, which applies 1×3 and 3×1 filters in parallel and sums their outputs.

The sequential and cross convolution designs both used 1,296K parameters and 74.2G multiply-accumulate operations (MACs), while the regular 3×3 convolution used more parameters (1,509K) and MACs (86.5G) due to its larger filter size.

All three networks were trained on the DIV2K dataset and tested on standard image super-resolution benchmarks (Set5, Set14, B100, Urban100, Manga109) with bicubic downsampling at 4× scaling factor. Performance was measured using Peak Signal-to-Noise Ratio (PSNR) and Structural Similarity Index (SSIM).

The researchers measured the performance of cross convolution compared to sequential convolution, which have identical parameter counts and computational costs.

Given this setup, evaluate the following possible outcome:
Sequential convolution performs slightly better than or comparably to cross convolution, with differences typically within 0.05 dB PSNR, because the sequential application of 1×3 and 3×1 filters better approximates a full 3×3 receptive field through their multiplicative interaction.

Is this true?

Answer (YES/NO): NO